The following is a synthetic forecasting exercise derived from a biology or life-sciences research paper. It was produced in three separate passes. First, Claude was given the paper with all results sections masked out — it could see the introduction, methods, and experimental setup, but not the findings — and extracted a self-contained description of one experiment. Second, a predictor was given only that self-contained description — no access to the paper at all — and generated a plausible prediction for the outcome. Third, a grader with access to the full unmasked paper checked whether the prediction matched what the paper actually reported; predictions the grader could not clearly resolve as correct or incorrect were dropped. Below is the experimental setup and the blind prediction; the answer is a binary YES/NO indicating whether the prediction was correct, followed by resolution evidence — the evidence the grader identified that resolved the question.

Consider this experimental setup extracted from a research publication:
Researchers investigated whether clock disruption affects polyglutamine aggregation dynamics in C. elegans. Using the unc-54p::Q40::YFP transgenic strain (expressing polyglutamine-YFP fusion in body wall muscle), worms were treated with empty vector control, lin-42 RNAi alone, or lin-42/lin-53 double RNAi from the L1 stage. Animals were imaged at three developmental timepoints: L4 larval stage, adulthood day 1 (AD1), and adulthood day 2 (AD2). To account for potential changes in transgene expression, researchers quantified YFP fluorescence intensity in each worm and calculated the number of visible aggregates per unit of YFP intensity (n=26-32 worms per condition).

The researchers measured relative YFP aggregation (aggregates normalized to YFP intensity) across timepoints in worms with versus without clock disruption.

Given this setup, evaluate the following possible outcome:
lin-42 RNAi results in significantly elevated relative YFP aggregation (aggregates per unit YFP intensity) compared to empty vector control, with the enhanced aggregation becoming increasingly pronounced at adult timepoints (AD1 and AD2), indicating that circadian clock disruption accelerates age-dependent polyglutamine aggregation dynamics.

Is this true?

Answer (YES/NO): YES